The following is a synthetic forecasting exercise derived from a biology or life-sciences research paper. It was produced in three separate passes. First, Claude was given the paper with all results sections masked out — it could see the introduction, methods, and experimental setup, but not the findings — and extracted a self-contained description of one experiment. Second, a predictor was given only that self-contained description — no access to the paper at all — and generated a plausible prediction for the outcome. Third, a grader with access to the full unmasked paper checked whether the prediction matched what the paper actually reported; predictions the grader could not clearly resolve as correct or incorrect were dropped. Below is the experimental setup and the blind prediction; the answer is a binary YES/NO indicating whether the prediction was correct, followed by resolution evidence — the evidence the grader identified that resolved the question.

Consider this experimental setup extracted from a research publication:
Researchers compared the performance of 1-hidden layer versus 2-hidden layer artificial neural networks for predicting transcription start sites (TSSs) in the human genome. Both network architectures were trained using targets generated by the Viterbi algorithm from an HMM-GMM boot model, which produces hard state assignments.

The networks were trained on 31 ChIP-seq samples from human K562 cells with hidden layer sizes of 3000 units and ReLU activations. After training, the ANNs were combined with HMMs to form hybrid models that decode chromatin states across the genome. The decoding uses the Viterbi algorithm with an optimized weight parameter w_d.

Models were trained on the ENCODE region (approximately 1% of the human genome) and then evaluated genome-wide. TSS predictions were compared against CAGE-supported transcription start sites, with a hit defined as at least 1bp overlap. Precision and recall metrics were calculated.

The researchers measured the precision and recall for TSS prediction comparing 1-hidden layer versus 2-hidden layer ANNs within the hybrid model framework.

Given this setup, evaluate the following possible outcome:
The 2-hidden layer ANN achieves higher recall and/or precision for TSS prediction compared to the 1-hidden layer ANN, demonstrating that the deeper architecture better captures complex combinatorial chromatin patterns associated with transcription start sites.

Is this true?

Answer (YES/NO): NO